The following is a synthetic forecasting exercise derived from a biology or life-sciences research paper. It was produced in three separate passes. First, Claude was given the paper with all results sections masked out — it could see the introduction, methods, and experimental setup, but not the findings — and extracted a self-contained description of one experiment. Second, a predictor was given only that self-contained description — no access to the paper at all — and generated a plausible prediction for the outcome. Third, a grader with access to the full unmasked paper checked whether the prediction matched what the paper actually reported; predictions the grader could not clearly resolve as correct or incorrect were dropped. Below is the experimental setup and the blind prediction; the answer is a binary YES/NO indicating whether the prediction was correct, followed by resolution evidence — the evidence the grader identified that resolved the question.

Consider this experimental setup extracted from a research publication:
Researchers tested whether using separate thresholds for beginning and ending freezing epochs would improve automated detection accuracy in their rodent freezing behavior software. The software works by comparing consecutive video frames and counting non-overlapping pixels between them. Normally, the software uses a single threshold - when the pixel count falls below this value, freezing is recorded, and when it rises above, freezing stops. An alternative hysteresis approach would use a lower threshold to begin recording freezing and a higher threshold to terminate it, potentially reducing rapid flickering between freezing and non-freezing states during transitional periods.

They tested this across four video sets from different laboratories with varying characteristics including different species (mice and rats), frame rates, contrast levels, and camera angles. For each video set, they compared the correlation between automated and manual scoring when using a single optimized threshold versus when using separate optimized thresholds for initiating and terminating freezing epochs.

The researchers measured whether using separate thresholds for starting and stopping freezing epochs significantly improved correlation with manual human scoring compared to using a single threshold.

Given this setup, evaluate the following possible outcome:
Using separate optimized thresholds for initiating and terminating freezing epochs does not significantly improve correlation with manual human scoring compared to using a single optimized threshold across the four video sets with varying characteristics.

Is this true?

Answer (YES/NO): YES